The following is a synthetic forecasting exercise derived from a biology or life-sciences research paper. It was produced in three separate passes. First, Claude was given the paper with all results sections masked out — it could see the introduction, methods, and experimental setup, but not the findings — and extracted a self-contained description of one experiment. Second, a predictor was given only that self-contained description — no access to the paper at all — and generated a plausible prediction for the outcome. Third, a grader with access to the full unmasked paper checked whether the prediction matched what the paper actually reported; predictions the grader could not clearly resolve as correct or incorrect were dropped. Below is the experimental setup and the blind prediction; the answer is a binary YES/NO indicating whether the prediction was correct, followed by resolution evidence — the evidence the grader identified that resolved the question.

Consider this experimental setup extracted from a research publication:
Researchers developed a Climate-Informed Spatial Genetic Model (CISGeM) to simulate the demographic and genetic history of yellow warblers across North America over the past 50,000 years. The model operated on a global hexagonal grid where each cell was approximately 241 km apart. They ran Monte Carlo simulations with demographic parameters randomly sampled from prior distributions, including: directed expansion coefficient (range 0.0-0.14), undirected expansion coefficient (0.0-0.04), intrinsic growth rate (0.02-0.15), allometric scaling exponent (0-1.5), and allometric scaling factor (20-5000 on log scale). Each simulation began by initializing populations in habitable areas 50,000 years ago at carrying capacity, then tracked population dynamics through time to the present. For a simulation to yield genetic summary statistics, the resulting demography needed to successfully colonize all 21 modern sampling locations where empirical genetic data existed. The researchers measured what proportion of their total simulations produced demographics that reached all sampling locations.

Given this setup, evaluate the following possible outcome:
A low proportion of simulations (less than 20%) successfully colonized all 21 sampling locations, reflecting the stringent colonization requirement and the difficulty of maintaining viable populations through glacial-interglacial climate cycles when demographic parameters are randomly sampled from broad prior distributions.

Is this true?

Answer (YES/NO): NO